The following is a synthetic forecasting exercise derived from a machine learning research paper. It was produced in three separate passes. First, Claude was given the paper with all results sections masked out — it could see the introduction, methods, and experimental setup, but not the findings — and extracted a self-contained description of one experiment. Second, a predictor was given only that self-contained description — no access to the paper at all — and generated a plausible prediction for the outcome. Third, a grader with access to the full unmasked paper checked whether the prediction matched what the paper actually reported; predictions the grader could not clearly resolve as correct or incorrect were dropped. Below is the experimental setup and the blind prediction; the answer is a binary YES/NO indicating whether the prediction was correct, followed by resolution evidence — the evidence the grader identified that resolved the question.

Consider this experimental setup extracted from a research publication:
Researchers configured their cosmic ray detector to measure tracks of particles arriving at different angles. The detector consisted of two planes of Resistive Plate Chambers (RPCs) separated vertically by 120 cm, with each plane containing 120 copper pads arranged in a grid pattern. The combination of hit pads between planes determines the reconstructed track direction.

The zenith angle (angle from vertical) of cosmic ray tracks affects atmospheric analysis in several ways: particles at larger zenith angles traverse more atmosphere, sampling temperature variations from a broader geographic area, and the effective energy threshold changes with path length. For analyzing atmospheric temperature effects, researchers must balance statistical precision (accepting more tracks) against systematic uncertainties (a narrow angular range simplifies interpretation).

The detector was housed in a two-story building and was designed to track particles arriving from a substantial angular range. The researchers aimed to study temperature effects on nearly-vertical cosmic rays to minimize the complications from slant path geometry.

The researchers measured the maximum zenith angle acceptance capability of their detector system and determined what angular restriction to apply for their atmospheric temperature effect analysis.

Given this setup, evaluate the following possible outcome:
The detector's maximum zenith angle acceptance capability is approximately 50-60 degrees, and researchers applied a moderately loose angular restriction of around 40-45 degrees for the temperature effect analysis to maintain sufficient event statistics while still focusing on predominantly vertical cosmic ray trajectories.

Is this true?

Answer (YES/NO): NO